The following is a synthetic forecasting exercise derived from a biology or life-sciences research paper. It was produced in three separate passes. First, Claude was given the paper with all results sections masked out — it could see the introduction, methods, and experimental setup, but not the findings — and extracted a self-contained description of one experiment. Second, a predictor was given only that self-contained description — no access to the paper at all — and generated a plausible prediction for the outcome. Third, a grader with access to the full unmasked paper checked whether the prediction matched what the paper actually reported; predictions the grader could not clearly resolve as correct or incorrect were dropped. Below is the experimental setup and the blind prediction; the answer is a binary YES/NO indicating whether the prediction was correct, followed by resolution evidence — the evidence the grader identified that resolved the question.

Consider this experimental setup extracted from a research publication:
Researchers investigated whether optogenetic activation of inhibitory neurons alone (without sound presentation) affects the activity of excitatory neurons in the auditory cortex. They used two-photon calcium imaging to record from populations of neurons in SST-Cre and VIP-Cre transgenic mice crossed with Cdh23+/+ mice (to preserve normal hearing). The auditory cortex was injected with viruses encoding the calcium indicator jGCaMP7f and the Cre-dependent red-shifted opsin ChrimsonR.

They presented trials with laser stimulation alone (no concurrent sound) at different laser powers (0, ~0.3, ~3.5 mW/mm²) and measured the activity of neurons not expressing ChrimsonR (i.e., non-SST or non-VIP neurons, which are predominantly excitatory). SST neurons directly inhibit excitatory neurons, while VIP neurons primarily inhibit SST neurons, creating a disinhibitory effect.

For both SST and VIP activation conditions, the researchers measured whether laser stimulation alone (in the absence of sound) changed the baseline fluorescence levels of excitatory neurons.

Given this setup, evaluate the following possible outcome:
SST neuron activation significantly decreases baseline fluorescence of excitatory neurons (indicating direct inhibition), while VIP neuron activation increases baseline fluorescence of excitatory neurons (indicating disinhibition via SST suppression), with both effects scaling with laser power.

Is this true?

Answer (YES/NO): NO